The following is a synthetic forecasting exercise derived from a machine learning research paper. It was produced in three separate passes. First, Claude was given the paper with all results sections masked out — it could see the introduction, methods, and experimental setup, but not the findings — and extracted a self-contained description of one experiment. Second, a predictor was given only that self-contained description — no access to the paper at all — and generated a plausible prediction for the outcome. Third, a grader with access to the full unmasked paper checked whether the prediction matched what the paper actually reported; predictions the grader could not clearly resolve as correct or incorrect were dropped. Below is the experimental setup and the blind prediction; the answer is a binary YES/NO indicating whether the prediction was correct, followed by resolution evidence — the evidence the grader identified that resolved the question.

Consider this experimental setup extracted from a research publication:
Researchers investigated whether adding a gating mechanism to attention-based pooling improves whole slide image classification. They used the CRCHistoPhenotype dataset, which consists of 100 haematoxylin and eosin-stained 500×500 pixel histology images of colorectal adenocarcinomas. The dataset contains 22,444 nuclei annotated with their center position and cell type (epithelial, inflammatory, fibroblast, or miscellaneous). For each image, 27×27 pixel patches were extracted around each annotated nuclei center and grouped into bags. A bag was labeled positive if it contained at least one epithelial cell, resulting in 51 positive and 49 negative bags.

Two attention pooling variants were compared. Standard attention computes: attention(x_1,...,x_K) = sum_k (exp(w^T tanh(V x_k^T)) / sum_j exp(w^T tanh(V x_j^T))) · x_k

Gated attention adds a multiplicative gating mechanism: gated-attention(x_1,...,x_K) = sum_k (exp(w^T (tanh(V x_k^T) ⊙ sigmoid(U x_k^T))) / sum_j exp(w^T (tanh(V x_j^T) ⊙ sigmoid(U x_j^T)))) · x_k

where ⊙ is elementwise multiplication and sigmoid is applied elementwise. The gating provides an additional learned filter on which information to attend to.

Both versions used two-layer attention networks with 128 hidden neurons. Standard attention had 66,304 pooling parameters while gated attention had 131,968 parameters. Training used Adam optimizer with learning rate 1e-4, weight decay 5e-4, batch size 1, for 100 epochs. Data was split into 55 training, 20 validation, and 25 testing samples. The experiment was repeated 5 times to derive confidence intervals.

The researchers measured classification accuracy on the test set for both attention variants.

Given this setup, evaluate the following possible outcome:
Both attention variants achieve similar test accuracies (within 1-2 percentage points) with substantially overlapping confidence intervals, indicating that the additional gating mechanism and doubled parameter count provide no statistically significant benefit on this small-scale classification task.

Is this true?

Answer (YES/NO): YES